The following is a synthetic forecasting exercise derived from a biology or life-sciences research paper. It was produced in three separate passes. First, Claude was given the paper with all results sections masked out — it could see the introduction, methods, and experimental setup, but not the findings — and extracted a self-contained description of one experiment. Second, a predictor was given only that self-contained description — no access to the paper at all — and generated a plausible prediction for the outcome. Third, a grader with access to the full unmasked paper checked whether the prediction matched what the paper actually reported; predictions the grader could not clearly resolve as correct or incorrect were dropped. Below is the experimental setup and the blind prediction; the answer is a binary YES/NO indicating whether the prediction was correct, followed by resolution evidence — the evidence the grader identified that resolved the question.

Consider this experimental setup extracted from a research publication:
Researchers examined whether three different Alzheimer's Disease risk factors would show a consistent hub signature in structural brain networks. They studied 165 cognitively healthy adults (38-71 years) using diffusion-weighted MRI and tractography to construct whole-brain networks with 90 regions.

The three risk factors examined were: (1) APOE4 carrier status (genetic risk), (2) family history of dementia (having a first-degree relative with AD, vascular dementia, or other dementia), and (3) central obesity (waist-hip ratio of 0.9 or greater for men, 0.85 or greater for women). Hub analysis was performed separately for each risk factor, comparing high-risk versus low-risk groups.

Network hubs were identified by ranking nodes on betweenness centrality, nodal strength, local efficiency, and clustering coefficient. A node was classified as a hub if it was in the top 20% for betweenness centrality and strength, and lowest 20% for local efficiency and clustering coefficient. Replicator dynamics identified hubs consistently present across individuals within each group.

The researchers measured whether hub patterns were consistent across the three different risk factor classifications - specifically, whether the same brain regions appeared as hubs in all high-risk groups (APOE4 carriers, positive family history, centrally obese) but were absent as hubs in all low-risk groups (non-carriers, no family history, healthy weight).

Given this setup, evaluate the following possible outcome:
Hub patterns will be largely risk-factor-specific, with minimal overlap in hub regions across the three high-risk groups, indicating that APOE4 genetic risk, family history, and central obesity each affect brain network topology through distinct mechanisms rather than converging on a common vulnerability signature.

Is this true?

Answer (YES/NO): NO